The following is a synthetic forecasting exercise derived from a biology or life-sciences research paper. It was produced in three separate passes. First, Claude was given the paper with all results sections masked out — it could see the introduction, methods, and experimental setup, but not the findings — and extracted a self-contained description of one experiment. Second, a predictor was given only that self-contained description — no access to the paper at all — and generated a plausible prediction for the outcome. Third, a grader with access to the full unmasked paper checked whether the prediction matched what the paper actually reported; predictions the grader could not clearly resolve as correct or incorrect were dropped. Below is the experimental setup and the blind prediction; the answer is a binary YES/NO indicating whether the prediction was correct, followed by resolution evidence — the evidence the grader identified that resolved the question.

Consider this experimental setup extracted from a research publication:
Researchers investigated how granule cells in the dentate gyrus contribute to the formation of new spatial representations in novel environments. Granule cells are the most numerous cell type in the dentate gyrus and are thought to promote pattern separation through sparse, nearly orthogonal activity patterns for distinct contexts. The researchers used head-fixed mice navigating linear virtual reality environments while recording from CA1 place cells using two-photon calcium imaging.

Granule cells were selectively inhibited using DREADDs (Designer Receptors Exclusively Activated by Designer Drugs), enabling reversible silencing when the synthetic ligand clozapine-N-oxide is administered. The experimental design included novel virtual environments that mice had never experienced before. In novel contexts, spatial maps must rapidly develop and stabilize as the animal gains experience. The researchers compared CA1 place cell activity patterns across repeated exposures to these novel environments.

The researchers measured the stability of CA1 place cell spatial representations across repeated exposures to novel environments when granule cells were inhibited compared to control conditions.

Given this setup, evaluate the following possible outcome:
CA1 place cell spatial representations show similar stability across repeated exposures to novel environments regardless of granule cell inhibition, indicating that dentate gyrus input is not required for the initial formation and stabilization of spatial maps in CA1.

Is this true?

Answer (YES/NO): YES